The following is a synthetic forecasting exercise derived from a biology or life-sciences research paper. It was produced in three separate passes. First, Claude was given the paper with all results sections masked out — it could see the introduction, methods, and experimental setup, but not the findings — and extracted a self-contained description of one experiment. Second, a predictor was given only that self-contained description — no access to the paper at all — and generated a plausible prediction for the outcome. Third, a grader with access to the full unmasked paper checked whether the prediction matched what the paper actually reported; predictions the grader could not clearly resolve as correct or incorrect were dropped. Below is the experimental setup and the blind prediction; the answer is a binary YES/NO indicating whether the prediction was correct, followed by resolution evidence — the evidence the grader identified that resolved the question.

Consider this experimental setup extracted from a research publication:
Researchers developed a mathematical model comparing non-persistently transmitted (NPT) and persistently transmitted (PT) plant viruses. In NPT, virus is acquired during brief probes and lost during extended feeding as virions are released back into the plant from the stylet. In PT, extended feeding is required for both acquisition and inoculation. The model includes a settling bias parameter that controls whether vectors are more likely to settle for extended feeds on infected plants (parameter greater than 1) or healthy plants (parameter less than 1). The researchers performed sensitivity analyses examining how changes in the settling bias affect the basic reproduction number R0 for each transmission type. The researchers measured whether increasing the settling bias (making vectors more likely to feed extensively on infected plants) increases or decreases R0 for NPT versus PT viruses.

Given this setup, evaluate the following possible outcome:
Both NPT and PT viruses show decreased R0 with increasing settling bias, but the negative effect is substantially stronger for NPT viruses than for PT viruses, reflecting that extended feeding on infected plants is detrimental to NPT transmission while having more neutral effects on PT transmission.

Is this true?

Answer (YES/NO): NO